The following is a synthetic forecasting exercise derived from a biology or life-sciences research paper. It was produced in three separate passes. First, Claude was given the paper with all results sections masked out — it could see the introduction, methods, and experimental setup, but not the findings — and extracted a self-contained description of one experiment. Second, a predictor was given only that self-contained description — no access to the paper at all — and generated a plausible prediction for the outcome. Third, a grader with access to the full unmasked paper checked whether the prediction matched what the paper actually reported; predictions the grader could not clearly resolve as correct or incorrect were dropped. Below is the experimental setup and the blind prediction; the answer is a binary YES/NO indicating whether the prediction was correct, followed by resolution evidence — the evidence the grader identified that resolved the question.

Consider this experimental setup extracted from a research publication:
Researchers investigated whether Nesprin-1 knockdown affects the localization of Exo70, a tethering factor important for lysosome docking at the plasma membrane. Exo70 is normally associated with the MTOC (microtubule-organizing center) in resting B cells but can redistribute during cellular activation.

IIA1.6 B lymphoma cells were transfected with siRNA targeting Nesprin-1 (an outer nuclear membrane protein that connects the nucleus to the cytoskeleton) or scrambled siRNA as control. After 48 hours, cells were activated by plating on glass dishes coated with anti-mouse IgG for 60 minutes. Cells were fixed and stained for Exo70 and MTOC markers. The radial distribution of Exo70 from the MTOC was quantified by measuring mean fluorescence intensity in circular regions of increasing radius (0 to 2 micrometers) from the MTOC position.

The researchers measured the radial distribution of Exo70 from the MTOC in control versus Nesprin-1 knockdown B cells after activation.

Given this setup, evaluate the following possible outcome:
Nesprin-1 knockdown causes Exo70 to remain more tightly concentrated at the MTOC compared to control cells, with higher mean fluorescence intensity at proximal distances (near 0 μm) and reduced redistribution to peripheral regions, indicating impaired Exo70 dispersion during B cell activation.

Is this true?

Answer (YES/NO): NO